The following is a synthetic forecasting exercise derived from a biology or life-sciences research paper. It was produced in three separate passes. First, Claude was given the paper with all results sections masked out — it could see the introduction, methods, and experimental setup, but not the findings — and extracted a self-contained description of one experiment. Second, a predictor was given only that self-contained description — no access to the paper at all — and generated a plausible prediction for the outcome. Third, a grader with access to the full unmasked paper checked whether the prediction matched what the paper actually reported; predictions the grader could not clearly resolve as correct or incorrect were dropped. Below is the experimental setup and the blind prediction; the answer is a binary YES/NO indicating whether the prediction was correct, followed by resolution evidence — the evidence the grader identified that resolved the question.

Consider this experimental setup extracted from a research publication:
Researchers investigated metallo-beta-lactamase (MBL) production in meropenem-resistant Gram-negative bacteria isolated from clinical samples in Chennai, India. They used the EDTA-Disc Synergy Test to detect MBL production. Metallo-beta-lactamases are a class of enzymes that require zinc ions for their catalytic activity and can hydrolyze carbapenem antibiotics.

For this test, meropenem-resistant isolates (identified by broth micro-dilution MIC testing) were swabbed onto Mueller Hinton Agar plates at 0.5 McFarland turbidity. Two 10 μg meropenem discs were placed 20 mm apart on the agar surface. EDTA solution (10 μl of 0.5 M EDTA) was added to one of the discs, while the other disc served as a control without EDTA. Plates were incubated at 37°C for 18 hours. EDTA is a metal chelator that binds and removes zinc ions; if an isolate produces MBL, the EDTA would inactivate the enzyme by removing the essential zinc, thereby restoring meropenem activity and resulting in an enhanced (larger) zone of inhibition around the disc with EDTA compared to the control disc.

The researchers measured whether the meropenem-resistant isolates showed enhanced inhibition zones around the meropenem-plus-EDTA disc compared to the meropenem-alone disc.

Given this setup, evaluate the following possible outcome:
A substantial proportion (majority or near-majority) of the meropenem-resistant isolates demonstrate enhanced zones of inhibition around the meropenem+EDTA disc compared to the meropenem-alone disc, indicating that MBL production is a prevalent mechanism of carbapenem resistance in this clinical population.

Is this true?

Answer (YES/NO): NO